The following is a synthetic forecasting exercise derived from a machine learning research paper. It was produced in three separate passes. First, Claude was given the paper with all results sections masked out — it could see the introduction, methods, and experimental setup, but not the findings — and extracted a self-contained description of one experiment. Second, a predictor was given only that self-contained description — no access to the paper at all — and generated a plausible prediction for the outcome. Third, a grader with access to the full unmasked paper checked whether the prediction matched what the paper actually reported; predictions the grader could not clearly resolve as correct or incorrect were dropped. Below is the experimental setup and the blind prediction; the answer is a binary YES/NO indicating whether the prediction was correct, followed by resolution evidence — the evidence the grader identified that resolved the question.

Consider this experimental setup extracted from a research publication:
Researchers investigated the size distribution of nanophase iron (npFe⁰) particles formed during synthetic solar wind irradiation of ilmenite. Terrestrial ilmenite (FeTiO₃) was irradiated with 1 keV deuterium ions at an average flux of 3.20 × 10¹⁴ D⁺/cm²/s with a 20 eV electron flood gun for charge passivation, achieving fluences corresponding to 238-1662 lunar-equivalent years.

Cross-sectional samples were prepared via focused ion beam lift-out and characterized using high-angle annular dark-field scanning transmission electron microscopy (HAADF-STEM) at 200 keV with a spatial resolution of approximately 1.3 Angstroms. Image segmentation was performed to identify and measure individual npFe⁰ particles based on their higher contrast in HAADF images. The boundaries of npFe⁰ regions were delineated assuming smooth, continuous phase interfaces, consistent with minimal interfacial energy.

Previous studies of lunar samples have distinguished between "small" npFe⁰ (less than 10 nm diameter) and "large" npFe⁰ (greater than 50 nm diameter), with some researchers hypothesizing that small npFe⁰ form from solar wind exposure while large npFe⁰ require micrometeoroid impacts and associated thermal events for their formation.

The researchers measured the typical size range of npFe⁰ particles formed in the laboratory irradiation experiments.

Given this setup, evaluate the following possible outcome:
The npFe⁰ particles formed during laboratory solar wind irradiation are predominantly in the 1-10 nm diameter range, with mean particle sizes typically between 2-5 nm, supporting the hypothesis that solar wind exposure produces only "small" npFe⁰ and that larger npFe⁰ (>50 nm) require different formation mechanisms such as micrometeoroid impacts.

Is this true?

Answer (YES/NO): YES